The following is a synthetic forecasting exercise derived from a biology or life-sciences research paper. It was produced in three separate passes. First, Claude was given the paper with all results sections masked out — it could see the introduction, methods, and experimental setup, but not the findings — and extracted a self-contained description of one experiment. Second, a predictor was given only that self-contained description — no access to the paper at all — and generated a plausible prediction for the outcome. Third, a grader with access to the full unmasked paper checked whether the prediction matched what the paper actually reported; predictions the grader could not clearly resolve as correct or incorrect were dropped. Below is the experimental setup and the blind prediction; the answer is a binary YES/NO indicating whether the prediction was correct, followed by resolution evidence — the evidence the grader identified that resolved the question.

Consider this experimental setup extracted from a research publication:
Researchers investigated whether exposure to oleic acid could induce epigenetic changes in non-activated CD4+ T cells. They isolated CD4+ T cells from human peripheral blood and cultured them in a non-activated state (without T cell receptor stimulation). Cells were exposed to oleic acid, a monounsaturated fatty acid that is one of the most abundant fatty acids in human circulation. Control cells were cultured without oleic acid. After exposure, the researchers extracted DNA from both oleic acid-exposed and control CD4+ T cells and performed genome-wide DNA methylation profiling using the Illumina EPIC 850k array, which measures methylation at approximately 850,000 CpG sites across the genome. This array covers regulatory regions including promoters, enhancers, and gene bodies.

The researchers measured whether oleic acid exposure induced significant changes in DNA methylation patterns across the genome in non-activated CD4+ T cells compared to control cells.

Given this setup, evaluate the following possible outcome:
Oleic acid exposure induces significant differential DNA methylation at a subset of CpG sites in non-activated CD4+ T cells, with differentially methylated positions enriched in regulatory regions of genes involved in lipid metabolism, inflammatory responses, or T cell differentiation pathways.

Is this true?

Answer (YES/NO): NO